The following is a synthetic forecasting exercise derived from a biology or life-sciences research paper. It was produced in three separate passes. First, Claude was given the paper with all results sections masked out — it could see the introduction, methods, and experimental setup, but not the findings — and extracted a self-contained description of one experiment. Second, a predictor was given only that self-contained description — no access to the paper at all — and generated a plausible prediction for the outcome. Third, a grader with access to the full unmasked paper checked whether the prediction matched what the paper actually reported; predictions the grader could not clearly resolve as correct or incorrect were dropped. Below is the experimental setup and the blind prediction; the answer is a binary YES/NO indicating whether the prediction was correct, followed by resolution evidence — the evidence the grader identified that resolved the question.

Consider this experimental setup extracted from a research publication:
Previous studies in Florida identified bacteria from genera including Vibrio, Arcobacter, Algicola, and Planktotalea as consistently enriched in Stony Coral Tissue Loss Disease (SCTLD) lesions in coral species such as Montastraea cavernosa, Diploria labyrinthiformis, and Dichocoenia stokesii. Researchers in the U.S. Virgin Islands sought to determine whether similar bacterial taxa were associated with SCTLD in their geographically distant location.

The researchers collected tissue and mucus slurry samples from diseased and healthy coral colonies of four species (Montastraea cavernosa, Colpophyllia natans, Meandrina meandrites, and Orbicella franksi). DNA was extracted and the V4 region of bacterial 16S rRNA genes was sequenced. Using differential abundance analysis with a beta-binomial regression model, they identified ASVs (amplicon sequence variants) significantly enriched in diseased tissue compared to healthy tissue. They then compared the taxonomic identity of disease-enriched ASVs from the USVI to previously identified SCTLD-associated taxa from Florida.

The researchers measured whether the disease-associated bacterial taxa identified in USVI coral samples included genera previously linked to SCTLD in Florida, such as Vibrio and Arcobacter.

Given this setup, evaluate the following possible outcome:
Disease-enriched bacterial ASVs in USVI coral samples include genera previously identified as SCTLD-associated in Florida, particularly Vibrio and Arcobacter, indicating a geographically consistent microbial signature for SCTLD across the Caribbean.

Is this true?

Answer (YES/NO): YES